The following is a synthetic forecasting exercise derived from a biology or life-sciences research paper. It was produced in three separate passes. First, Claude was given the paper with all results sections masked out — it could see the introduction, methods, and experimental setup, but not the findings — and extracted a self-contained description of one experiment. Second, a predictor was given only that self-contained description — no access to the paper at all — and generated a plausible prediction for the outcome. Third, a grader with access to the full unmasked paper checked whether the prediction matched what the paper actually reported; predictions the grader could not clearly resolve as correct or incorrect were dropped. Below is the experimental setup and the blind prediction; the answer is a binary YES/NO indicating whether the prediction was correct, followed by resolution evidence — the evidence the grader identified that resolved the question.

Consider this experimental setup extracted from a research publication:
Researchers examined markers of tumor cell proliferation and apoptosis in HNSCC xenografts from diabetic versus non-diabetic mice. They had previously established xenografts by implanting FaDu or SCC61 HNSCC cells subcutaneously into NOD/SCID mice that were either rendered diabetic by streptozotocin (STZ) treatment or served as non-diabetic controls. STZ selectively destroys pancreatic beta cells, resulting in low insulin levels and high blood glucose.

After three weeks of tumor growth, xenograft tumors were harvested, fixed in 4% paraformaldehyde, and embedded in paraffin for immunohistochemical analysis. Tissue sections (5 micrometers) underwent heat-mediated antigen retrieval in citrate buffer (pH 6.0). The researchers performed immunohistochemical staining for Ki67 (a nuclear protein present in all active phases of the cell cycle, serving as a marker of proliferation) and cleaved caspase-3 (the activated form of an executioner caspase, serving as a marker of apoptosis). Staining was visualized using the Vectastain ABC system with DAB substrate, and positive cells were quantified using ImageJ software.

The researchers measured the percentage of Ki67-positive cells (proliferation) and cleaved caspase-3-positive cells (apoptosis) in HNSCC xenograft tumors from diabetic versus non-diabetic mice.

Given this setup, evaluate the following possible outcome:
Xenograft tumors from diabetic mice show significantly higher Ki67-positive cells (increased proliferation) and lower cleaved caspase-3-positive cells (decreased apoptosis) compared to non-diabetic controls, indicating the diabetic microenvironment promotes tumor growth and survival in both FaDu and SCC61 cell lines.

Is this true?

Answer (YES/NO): NO